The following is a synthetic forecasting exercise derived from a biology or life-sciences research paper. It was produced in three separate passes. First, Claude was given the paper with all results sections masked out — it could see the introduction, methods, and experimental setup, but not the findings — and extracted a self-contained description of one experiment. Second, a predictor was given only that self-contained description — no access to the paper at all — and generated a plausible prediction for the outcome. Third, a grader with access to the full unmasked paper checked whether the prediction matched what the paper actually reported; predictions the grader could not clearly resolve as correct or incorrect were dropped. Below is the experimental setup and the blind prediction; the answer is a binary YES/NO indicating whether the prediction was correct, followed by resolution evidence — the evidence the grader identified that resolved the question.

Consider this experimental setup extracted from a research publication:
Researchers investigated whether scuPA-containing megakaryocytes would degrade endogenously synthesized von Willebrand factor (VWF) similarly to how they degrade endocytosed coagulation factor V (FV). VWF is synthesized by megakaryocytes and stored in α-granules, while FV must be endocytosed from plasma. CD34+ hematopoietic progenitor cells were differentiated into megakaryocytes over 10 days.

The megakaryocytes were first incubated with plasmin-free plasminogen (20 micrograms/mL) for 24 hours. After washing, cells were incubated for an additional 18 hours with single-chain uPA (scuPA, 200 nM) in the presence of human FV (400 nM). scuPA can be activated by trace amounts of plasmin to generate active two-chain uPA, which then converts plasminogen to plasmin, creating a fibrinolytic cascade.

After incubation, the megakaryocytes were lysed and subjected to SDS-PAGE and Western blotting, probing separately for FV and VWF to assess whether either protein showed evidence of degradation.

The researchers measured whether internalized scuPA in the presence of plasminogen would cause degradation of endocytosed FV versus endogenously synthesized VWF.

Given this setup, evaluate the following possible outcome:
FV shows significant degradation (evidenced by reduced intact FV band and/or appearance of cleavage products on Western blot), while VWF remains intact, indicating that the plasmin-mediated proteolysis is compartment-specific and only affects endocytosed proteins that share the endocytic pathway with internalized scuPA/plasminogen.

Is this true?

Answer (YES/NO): YES